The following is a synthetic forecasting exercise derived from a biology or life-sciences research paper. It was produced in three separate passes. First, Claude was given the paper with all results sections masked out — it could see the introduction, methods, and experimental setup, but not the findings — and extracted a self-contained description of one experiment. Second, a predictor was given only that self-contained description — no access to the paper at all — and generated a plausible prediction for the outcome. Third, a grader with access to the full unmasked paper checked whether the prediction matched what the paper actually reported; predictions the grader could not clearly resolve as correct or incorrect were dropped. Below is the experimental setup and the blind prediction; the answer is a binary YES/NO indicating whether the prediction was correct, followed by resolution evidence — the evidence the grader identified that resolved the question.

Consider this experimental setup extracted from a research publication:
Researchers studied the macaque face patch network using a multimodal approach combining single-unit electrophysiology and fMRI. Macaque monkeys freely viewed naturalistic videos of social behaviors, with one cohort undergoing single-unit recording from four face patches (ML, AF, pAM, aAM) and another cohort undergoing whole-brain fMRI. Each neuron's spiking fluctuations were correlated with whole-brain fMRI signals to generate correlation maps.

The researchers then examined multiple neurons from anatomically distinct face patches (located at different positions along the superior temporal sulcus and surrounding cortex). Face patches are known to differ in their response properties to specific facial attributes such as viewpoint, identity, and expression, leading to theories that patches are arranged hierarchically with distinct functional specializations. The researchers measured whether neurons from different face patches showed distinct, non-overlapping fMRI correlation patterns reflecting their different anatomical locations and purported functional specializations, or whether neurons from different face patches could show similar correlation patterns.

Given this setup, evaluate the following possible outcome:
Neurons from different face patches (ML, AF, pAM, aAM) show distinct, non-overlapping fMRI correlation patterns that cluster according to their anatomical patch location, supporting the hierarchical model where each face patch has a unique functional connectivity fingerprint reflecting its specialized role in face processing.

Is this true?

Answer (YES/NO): NO